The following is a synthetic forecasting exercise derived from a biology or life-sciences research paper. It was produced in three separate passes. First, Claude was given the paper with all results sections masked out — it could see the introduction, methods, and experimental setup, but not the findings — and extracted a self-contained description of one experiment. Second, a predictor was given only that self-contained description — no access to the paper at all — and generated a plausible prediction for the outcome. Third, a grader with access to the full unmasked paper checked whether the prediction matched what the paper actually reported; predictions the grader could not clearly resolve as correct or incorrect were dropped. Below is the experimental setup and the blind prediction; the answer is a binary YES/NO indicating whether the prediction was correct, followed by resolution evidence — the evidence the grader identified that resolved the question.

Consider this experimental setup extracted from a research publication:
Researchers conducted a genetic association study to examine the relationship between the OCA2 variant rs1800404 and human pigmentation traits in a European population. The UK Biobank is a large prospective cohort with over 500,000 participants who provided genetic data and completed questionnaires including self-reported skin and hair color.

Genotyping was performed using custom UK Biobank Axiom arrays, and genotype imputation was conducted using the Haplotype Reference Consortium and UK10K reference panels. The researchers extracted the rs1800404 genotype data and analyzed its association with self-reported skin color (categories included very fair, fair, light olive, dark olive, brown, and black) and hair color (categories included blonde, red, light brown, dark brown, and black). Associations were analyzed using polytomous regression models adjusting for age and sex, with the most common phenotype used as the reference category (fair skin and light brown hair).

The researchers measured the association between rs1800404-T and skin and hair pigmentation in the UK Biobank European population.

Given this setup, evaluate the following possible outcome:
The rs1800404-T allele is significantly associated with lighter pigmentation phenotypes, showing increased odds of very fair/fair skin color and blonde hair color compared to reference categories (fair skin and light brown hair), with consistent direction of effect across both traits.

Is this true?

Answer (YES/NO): YES